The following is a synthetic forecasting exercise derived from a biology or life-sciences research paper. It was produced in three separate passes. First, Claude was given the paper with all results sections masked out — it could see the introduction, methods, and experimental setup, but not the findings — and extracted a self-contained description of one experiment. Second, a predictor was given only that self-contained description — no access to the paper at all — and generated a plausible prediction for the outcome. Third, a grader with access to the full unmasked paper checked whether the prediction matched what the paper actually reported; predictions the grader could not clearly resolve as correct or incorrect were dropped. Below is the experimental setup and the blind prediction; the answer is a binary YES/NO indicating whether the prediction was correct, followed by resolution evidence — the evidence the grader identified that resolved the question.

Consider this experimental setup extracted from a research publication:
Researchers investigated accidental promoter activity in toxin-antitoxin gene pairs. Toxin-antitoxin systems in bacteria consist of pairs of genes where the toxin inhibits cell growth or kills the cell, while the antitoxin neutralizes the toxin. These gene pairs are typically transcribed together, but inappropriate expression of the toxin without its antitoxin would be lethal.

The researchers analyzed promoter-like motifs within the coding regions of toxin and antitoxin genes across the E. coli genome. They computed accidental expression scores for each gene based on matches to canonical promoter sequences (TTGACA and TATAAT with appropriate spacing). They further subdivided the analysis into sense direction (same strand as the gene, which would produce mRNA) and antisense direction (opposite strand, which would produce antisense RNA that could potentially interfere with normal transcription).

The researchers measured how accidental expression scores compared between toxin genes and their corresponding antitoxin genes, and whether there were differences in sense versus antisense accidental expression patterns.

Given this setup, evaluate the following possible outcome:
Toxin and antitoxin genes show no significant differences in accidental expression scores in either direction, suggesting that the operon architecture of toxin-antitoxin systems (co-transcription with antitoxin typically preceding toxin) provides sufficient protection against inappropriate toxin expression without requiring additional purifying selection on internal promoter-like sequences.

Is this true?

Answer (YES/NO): NO